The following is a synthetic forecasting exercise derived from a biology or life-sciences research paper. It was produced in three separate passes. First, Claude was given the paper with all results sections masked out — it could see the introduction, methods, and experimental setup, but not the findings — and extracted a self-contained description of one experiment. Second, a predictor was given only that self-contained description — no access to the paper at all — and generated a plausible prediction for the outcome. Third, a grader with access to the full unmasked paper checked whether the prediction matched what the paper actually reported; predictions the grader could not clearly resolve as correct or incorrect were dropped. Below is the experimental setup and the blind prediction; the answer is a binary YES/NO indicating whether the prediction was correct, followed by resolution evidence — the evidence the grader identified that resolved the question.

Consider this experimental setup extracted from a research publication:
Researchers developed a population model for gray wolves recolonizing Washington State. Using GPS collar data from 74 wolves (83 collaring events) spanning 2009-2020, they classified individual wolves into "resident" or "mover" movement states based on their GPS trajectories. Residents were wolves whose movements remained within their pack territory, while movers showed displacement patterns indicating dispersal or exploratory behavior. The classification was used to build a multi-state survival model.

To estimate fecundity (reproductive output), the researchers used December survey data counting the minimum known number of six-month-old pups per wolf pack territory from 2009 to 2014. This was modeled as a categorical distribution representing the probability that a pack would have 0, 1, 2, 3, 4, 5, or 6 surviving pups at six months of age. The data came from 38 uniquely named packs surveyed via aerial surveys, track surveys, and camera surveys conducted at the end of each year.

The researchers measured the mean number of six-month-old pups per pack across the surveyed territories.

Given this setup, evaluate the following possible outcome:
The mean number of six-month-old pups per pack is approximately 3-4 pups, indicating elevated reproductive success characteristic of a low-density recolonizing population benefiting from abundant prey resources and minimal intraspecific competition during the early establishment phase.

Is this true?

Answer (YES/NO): NO